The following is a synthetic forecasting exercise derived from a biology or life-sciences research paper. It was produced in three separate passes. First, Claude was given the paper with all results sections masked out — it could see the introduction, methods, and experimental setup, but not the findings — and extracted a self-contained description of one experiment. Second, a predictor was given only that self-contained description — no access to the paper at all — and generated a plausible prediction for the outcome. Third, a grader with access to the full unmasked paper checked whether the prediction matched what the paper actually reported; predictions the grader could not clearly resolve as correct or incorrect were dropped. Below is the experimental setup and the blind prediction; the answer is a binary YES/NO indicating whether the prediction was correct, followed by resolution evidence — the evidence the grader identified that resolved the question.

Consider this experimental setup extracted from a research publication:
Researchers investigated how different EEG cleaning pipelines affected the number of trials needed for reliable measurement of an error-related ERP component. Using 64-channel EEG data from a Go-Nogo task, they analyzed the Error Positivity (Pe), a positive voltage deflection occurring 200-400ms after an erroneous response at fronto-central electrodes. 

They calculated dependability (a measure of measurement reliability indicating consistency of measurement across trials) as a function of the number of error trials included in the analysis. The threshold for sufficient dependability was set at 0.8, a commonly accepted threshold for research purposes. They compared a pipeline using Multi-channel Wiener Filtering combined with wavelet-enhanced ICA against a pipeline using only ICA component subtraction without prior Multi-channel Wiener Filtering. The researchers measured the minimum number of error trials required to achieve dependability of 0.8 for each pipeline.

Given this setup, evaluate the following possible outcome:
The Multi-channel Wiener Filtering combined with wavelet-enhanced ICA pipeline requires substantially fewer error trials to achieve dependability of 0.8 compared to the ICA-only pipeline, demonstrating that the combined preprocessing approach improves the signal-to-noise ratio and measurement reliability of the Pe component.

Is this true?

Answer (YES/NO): NO